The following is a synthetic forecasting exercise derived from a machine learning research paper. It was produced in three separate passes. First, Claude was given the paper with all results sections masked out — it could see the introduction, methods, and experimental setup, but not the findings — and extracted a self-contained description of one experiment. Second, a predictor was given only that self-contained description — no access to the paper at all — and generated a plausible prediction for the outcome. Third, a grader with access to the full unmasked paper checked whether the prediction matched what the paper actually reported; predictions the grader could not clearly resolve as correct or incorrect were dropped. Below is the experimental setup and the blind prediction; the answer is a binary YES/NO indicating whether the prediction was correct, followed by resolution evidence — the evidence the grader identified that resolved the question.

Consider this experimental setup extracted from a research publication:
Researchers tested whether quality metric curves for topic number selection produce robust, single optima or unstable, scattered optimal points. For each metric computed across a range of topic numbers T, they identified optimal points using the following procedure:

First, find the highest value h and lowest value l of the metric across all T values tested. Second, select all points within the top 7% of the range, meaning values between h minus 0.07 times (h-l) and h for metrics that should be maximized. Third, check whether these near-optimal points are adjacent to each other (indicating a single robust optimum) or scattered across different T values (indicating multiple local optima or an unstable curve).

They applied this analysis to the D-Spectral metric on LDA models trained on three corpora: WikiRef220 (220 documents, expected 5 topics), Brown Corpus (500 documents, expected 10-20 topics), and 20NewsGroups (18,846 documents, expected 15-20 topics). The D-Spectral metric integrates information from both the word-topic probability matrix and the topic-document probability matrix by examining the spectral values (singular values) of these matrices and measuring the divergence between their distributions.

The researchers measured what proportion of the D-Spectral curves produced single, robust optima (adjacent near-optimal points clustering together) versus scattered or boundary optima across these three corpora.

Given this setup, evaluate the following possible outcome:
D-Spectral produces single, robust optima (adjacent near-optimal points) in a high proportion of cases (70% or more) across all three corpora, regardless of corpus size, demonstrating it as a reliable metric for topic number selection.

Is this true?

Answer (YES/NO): NO